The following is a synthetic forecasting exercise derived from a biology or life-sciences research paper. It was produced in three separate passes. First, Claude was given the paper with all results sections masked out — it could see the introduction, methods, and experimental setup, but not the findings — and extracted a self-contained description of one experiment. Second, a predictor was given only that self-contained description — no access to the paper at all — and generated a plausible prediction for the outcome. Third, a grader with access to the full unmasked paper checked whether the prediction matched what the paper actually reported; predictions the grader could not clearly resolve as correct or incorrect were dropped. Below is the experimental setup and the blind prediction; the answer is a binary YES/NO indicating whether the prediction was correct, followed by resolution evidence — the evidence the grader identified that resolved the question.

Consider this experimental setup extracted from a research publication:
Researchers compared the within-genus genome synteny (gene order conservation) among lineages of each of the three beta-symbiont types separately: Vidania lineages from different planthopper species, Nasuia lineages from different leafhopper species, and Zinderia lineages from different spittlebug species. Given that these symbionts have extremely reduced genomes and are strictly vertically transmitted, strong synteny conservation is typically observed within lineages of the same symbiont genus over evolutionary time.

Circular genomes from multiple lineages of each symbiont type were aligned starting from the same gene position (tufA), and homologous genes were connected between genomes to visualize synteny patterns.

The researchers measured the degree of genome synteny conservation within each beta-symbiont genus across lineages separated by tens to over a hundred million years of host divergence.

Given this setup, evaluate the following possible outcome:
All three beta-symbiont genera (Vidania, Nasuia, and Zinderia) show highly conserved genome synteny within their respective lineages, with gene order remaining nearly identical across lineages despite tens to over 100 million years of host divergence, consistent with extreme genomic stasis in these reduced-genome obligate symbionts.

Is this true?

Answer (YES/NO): YES